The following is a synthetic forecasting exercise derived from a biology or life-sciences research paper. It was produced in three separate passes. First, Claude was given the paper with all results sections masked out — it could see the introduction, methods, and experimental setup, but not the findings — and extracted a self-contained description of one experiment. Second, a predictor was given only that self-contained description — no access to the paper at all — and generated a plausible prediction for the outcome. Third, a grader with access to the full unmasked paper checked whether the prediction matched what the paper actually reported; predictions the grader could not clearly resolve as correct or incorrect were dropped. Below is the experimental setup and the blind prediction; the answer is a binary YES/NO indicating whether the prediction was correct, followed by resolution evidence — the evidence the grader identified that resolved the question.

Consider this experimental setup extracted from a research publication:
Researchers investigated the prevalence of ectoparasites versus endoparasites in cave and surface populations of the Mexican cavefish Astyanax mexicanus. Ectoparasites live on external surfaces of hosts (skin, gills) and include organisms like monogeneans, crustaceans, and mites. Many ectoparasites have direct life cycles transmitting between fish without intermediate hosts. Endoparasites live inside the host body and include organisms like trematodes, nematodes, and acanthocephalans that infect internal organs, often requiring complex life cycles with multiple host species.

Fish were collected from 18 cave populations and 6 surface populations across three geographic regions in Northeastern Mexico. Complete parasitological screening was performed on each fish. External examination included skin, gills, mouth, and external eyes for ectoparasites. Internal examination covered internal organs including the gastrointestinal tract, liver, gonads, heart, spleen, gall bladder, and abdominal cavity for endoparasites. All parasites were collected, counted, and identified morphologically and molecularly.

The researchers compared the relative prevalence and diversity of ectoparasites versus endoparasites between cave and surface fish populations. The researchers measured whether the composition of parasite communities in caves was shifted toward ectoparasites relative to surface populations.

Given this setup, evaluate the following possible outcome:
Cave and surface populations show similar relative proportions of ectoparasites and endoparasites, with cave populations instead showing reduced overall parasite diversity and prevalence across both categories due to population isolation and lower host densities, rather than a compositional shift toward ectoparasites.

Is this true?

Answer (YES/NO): NO